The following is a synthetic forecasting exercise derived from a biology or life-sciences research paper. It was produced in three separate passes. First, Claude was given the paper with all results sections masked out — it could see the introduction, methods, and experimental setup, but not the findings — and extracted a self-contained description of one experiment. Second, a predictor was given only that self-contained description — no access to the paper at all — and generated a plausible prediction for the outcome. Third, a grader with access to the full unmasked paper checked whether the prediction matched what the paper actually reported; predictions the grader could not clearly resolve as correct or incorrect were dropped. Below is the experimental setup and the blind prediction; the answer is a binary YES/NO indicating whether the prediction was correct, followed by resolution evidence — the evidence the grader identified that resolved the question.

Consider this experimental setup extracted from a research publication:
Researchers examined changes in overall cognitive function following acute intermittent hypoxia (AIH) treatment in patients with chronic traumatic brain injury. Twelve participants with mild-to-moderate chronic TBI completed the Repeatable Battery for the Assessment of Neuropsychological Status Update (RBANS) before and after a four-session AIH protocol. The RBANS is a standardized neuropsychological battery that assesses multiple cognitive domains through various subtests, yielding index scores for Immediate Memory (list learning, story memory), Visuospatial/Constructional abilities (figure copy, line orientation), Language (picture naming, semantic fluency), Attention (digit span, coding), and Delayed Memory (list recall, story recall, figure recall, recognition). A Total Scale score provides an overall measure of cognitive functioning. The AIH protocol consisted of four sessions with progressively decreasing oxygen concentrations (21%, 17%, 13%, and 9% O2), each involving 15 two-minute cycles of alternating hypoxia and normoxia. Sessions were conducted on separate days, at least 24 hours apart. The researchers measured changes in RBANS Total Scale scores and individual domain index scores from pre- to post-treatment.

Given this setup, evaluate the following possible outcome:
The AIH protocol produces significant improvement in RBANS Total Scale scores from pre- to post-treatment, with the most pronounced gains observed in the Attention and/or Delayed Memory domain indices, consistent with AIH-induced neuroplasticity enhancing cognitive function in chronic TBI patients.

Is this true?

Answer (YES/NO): NO